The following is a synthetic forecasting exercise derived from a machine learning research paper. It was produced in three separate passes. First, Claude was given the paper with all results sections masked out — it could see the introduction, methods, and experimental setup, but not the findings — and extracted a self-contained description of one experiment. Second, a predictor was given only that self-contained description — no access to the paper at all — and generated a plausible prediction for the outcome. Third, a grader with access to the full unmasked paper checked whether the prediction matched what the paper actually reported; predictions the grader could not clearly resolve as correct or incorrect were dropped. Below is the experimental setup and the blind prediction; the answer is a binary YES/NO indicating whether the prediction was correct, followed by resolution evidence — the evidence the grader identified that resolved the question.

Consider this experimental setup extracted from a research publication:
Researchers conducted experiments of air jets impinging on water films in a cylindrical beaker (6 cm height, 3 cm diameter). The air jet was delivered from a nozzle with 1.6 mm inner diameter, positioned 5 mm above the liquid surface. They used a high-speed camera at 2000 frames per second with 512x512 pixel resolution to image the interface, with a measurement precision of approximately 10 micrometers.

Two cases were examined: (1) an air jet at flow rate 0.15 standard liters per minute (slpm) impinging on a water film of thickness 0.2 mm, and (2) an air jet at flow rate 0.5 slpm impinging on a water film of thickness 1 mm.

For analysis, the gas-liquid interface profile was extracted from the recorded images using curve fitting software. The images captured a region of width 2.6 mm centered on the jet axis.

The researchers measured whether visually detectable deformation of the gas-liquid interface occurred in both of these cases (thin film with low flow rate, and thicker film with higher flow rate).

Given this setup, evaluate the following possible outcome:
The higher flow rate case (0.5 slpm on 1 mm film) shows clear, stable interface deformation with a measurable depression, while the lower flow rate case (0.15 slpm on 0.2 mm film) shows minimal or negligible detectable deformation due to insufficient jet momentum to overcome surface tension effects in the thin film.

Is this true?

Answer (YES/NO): NO